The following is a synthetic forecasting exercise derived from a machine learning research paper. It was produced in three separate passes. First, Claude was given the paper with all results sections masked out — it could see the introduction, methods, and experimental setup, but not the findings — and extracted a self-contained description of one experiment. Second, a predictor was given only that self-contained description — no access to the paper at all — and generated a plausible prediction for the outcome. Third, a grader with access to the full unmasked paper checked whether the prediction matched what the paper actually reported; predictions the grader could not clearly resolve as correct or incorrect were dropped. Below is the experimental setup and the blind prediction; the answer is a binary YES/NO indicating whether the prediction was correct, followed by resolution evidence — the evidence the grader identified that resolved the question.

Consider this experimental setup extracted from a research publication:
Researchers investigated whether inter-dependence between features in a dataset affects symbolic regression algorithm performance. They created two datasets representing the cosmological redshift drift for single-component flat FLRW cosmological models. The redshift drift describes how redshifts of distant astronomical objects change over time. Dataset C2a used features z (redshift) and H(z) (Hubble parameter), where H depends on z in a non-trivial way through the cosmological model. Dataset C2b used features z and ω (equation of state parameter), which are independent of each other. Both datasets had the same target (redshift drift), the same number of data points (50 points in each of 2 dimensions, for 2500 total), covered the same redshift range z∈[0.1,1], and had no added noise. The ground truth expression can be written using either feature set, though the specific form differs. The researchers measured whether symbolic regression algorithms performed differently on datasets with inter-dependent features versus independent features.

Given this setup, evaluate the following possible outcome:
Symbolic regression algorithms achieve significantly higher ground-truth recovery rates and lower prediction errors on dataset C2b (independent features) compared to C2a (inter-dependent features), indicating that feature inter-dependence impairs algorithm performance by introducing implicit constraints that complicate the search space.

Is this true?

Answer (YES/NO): NO